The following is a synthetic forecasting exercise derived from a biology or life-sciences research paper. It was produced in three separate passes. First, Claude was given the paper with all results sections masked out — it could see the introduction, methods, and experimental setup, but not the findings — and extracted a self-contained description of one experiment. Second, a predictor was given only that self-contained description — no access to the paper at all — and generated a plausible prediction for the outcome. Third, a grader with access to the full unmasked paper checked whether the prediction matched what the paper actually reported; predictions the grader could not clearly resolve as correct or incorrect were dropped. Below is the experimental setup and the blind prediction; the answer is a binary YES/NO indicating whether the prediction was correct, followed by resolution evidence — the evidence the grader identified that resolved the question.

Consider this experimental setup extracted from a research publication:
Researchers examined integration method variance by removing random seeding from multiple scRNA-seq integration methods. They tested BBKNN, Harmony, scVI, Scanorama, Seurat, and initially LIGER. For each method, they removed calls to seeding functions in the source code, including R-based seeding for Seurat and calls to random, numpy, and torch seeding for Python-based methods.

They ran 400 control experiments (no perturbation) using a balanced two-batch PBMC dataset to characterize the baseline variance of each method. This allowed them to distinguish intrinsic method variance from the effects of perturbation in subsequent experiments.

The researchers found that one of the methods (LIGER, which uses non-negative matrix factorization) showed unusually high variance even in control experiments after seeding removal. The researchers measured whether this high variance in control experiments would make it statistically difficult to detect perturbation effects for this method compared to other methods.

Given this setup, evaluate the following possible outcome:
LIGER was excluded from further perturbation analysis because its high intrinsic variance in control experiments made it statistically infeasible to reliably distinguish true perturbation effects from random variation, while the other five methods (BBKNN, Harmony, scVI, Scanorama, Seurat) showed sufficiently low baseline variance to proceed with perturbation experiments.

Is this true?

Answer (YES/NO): YES